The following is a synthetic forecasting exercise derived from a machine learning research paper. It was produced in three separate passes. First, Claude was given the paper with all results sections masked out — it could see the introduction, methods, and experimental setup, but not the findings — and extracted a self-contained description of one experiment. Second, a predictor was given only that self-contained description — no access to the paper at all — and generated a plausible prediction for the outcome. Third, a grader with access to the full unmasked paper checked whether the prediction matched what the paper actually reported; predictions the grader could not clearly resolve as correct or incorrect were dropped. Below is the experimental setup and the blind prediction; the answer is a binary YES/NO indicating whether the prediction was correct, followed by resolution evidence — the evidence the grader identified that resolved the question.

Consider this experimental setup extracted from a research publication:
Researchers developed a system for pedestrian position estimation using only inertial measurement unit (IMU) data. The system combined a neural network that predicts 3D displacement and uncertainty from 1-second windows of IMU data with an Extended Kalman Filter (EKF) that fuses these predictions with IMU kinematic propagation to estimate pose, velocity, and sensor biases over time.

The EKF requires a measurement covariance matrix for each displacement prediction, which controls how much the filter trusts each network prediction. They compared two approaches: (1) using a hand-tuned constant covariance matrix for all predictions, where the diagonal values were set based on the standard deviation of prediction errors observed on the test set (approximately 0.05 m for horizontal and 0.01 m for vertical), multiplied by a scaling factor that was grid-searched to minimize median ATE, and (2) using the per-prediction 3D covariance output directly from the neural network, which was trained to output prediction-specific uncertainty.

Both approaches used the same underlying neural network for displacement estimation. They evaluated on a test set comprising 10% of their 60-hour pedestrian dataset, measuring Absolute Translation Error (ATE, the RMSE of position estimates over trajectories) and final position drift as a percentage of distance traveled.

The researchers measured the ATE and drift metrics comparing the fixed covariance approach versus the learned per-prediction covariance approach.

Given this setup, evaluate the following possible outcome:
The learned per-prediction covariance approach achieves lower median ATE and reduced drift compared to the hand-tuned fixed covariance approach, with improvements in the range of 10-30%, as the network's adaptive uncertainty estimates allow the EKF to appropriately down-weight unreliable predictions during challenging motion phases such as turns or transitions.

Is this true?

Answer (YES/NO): NO